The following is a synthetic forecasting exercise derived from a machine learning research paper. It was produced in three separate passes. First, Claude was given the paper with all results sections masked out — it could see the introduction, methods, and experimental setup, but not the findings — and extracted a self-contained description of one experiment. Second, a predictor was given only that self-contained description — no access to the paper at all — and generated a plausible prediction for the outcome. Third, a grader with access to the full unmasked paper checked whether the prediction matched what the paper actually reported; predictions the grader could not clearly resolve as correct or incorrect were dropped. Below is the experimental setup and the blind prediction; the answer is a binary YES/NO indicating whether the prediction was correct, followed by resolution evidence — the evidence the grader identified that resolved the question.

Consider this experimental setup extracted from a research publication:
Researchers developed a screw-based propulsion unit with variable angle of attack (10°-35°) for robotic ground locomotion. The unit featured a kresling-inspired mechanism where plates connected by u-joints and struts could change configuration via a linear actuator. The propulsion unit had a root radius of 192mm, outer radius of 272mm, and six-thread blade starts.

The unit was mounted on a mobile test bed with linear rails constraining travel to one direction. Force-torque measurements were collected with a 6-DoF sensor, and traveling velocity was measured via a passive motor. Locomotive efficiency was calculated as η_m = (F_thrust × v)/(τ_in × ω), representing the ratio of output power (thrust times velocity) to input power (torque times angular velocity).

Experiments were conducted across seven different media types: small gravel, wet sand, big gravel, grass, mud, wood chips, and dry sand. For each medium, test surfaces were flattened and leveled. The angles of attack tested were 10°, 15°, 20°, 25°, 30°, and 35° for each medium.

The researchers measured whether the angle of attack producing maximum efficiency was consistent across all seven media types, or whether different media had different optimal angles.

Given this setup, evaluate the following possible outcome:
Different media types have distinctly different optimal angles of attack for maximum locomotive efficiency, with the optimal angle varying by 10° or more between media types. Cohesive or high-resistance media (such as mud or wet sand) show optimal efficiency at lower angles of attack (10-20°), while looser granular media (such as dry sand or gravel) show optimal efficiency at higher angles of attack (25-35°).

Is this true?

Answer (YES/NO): NO